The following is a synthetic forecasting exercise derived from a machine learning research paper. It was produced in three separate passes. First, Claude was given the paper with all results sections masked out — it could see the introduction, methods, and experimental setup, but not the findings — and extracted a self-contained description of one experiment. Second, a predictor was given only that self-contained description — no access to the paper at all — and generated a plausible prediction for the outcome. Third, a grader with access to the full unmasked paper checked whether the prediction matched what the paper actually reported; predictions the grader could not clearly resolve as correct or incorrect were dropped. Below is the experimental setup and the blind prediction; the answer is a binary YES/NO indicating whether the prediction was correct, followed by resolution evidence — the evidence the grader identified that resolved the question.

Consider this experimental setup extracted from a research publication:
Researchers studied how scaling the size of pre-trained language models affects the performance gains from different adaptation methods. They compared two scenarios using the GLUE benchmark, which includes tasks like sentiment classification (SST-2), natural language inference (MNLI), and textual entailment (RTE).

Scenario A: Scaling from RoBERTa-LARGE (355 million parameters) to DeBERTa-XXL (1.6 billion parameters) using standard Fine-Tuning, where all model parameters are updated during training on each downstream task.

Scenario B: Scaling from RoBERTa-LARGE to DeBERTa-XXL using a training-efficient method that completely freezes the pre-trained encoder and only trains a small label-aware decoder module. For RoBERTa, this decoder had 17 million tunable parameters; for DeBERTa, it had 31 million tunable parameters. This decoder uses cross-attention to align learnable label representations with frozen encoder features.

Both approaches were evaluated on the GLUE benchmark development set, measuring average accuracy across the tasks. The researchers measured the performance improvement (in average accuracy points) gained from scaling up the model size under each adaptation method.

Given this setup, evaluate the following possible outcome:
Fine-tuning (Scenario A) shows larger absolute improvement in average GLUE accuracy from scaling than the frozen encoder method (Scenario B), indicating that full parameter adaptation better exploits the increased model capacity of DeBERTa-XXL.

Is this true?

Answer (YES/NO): NO